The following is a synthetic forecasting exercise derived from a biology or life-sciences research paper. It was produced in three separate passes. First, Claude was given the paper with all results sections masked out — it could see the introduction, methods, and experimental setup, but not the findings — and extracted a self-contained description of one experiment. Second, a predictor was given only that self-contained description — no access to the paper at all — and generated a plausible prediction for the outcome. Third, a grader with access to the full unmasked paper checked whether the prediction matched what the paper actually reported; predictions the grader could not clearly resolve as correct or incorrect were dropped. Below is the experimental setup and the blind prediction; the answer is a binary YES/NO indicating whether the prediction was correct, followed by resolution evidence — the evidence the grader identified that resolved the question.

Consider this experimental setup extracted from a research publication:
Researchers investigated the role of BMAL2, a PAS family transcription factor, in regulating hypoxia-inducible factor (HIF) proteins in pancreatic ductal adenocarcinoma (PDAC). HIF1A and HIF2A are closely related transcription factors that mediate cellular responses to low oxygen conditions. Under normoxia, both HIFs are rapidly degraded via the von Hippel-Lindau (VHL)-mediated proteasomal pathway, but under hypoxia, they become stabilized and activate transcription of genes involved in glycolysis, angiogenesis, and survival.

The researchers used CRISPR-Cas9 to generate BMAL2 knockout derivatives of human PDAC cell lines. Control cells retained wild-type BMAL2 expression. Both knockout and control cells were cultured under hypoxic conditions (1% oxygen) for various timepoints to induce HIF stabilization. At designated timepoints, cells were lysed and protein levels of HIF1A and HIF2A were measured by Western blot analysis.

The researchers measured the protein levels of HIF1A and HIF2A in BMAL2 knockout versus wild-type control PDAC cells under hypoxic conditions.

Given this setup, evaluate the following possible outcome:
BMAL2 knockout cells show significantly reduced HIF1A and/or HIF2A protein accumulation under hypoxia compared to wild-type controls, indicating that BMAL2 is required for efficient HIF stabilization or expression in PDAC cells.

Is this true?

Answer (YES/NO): YES